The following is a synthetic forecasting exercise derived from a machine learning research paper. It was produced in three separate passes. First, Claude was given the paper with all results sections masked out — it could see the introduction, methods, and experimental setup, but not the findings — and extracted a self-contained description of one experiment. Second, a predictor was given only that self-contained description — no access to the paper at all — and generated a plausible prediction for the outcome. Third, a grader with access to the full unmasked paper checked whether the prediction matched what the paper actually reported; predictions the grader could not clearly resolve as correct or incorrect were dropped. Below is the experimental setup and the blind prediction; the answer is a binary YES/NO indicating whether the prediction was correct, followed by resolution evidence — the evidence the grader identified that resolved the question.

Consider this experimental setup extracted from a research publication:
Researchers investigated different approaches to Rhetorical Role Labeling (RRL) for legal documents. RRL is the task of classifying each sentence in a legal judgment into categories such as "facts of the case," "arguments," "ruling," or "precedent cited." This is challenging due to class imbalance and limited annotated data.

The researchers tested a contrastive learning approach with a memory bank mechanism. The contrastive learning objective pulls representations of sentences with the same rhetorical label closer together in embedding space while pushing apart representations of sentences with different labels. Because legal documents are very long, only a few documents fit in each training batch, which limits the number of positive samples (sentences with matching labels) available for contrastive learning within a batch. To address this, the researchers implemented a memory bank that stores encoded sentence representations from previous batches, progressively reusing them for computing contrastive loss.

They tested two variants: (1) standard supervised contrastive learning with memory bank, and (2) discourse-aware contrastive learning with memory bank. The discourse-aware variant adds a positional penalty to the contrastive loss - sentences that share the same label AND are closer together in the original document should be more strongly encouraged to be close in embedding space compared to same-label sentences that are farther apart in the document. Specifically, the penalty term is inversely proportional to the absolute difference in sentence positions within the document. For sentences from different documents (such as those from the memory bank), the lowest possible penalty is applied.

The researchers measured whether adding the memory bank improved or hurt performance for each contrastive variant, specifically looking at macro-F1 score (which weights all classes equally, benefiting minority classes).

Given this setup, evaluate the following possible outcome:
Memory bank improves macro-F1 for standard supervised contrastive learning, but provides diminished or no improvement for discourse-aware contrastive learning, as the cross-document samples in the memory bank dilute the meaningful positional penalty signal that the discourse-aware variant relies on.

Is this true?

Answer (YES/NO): YES